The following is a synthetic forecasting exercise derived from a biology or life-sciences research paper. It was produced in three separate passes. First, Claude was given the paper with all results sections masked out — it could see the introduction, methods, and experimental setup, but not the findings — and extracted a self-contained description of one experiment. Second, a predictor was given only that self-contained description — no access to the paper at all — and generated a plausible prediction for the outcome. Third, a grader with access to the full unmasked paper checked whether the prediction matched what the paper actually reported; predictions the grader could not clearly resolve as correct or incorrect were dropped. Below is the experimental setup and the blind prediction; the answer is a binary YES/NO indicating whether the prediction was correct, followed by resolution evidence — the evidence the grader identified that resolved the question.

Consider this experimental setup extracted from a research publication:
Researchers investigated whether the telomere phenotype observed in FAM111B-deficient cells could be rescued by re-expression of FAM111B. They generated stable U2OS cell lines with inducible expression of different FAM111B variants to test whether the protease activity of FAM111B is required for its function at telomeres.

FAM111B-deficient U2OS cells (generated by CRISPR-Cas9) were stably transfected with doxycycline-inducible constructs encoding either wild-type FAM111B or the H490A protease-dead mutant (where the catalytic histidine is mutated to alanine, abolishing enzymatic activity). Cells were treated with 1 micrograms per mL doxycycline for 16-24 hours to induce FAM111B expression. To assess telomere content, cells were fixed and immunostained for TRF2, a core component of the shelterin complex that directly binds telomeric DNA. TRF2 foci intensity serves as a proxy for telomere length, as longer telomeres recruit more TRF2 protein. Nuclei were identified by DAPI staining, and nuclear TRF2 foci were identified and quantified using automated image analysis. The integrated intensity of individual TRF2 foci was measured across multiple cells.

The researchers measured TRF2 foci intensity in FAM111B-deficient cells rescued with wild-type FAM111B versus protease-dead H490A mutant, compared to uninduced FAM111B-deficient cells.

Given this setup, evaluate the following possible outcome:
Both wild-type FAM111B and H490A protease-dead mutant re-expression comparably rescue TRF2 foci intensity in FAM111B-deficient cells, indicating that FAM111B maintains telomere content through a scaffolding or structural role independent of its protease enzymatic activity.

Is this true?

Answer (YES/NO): NO